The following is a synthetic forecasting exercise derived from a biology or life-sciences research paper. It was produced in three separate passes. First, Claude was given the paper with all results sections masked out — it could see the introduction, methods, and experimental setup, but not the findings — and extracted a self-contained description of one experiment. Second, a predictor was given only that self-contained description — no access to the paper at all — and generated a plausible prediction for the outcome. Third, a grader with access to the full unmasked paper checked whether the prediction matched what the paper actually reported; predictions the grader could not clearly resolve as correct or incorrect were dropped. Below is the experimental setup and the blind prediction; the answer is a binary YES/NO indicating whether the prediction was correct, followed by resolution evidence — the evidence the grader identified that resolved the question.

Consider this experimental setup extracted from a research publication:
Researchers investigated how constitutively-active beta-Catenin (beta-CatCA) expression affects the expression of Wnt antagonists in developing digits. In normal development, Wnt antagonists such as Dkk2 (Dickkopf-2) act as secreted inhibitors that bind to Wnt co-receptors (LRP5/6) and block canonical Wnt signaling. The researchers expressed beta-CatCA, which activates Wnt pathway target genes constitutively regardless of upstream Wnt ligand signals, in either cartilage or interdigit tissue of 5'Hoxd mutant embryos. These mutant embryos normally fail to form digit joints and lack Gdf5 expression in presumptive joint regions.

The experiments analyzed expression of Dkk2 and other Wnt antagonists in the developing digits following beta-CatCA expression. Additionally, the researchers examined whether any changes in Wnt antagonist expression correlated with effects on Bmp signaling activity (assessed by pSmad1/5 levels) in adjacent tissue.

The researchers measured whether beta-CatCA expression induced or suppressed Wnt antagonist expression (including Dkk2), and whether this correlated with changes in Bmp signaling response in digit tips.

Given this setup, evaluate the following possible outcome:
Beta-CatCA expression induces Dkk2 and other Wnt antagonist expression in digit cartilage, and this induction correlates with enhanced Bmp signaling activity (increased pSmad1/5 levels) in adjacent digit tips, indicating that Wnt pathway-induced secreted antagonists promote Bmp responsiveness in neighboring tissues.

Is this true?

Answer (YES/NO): NO